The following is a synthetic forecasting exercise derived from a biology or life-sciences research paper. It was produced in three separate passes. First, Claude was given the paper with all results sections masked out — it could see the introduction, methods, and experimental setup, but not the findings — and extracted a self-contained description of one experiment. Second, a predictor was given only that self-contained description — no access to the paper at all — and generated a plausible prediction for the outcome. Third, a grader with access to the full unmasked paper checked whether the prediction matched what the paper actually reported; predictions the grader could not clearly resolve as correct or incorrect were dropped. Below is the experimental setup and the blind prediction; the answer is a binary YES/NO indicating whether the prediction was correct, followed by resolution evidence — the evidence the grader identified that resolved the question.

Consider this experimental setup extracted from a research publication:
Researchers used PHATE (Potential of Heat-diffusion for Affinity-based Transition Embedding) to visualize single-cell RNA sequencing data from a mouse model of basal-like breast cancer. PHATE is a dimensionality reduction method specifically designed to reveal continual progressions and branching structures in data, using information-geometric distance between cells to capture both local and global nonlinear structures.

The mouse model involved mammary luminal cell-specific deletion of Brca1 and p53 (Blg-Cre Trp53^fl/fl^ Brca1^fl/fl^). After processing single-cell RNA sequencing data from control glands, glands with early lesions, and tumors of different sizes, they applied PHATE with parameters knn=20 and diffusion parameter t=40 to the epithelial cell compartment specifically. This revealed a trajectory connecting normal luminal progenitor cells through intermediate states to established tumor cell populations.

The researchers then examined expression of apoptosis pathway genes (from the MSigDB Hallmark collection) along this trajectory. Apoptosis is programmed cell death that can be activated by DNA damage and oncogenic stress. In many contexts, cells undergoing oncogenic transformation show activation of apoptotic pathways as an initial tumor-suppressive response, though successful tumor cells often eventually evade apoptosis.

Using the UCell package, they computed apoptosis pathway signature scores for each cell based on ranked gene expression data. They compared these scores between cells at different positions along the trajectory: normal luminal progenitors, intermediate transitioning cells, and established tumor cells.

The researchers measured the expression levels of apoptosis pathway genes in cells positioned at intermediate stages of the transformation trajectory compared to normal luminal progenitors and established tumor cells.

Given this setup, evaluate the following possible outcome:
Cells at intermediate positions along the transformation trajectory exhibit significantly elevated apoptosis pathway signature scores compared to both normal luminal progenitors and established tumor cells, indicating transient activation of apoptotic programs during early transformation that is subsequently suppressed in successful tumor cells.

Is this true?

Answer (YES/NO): NO